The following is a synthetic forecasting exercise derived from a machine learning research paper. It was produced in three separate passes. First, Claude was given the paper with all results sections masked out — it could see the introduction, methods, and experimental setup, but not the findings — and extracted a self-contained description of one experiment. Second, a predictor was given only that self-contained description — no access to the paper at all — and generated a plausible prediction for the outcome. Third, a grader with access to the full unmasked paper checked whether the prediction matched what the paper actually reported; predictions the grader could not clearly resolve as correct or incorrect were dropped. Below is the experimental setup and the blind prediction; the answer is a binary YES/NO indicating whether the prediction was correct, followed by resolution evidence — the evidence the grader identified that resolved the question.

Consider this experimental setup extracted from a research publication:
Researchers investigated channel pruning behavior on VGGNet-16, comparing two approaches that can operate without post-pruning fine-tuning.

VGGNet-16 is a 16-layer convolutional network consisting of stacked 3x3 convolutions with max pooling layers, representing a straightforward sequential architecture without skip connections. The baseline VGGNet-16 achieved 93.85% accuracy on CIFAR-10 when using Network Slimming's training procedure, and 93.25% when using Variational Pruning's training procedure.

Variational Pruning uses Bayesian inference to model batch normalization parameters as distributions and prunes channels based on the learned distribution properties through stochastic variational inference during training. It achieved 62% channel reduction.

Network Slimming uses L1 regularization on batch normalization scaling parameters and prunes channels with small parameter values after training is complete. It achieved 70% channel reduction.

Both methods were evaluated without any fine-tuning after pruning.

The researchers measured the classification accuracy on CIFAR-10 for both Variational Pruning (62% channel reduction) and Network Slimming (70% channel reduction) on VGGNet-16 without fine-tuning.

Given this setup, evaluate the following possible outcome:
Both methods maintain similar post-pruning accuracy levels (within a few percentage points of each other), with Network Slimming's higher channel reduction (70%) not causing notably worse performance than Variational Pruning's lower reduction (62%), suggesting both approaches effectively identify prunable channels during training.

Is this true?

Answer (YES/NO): NO